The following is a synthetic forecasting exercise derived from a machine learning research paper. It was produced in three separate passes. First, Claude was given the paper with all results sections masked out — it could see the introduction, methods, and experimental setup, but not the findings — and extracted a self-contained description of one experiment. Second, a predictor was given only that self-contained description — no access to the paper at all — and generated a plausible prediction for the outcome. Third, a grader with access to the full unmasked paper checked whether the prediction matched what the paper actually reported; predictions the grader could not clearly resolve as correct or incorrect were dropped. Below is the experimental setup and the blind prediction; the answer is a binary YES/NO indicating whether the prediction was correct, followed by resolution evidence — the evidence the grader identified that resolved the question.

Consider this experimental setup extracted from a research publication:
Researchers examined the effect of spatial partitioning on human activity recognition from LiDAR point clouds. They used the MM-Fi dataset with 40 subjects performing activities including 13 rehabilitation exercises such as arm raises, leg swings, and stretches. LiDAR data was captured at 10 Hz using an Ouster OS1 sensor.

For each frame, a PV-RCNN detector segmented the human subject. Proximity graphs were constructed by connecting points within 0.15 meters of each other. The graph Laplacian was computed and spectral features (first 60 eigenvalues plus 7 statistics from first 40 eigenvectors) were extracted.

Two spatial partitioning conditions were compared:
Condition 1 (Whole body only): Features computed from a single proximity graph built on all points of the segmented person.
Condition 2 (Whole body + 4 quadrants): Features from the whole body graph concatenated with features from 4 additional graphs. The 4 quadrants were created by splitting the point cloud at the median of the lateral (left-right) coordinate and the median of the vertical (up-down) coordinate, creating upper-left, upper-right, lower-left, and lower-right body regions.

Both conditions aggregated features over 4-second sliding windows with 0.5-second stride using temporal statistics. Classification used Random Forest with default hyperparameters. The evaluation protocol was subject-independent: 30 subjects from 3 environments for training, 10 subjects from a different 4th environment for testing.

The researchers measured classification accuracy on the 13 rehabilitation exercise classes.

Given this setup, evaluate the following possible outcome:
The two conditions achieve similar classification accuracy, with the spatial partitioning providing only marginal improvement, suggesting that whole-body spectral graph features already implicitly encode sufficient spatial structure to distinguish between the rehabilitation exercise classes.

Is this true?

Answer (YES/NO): NO